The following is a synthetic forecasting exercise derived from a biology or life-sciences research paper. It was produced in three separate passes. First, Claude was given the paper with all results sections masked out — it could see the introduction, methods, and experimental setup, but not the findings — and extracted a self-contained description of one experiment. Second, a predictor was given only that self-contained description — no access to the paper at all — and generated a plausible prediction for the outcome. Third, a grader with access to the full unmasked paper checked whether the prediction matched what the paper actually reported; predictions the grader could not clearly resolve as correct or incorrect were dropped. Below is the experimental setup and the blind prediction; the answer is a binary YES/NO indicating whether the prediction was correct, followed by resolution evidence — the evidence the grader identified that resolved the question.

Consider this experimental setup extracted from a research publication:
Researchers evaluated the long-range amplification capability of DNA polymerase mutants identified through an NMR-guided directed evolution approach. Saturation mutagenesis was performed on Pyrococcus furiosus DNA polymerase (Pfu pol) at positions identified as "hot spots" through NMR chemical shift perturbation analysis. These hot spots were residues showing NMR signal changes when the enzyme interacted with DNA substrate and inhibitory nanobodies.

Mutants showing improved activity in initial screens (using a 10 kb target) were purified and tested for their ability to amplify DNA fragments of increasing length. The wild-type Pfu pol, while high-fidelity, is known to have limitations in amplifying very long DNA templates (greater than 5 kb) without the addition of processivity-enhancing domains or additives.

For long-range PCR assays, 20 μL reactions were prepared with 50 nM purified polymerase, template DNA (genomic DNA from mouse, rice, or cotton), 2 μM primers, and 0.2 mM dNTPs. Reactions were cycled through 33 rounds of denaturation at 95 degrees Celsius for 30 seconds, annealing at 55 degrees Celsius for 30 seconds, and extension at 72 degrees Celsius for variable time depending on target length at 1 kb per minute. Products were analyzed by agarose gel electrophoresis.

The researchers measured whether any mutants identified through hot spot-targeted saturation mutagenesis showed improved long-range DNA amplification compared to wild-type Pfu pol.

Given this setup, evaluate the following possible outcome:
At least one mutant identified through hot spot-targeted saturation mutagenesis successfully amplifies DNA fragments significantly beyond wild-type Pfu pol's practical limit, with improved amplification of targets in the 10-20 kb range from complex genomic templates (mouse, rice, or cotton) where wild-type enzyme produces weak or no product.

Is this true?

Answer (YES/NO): NO